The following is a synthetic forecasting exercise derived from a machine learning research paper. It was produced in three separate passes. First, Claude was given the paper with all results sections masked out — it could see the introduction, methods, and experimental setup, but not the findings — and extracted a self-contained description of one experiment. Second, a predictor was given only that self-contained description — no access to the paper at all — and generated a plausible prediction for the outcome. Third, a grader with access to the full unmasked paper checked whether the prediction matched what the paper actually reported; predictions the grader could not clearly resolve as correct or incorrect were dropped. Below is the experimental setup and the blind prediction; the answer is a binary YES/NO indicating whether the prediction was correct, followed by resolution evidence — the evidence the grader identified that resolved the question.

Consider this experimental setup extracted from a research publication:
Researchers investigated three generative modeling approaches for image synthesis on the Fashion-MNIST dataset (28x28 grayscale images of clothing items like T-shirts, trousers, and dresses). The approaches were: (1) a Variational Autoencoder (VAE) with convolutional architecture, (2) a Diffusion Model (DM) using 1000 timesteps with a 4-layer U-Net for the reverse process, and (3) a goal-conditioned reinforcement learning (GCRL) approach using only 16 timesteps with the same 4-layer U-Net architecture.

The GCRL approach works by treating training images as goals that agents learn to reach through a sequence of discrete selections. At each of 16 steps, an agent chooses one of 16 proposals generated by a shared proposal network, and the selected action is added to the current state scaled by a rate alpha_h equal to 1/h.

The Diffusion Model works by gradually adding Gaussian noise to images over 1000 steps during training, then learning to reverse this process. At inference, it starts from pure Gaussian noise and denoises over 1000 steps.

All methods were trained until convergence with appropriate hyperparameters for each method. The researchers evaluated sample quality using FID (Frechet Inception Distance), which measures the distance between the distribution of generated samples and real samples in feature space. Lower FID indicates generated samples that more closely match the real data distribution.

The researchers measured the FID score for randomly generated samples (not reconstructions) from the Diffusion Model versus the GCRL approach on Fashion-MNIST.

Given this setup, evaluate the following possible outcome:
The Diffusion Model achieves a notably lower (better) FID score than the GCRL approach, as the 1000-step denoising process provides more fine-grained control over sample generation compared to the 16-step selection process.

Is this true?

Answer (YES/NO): YES